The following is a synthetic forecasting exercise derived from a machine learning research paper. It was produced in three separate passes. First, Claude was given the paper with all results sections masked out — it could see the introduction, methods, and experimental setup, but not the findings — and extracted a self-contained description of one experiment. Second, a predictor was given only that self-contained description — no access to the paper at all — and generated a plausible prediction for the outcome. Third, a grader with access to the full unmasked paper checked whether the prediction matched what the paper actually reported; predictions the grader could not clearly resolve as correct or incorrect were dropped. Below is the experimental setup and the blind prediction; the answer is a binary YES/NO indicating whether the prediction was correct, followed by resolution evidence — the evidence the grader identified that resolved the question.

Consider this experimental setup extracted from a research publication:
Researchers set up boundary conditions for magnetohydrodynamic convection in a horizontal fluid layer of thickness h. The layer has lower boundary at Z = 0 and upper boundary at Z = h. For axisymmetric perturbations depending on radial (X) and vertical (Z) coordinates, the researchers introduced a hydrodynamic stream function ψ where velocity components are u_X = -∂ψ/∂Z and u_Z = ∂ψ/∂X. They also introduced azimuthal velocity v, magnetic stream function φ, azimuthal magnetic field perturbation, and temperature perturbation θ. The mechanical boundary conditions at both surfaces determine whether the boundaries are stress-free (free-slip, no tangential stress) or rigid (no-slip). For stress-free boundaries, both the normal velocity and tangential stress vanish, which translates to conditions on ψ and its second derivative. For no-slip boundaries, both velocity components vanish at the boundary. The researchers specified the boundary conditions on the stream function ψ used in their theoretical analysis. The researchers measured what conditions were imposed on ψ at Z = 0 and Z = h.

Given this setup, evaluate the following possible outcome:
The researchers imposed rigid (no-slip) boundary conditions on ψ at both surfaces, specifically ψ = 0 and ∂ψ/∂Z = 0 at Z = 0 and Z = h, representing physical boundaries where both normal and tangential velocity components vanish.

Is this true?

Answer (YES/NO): NO